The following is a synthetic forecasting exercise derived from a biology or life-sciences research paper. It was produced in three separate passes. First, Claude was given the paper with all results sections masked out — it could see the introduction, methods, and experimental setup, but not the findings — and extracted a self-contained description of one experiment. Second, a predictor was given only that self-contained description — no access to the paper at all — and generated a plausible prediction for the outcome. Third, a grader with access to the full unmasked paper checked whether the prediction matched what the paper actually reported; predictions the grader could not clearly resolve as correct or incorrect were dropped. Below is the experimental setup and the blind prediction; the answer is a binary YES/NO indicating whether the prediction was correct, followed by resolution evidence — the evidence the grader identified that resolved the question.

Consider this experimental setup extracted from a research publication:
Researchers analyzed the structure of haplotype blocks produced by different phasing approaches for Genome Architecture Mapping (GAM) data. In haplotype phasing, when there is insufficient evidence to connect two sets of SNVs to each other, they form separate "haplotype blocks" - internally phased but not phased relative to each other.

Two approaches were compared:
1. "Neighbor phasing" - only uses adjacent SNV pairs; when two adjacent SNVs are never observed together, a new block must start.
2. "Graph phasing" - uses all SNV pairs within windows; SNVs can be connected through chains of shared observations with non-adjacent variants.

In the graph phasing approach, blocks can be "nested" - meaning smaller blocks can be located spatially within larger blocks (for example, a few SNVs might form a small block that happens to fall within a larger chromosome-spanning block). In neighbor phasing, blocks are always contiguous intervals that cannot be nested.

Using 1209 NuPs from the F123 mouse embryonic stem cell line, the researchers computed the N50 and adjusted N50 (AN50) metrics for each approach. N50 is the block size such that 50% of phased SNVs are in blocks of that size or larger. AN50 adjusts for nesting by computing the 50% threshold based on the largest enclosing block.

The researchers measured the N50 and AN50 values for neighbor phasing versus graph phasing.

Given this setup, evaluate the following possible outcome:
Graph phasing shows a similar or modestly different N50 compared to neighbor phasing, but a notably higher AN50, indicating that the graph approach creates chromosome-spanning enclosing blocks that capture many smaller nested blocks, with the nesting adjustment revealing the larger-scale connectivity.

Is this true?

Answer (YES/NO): NO